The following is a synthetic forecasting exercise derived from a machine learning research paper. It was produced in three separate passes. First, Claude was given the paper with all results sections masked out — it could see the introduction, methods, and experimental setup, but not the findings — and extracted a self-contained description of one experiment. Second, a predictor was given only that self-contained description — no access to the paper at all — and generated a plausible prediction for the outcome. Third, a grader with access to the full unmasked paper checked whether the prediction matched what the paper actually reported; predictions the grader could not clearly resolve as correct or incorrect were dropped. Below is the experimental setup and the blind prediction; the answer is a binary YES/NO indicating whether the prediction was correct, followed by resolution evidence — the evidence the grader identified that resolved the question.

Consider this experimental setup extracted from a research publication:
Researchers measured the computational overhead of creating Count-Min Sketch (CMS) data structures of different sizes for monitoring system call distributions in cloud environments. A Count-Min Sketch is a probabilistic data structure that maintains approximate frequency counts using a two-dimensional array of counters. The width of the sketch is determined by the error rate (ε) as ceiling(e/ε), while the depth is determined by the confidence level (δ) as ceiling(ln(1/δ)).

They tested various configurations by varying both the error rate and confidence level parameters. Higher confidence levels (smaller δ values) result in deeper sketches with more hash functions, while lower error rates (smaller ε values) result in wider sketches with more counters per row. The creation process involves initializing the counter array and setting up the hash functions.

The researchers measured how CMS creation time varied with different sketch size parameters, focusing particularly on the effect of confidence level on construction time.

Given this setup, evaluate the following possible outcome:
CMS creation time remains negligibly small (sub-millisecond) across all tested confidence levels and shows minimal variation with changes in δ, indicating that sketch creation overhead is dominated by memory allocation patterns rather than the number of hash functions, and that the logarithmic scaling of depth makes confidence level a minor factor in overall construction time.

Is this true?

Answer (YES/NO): NO